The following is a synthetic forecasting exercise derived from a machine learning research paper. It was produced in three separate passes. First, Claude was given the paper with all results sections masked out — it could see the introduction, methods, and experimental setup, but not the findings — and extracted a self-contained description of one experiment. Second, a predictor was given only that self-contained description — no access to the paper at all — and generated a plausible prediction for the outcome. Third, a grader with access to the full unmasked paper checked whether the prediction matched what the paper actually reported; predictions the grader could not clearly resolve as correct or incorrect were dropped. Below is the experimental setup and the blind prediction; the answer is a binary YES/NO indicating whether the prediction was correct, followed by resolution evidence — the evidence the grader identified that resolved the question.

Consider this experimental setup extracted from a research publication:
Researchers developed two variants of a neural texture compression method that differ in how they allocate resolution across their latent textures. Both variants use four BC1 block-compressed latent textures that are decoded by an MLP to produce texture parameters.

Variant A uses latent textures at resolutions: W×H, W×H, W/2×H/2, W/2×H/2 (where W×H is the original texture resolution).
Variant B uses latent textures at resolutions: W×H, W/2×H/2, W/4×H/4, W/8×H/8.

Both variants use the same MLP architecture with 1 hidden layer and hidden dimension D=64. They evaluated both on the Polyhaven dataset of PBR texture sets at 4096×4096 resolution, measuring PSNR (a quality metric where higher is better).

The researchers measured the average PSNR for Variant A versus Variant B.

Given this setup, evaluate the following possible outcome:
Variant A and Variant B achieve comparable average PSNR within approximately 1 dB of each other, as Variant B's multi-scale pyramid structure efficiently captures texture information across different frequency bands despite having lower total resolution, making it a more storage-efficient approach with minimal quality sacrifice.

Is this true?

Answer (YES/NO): NO